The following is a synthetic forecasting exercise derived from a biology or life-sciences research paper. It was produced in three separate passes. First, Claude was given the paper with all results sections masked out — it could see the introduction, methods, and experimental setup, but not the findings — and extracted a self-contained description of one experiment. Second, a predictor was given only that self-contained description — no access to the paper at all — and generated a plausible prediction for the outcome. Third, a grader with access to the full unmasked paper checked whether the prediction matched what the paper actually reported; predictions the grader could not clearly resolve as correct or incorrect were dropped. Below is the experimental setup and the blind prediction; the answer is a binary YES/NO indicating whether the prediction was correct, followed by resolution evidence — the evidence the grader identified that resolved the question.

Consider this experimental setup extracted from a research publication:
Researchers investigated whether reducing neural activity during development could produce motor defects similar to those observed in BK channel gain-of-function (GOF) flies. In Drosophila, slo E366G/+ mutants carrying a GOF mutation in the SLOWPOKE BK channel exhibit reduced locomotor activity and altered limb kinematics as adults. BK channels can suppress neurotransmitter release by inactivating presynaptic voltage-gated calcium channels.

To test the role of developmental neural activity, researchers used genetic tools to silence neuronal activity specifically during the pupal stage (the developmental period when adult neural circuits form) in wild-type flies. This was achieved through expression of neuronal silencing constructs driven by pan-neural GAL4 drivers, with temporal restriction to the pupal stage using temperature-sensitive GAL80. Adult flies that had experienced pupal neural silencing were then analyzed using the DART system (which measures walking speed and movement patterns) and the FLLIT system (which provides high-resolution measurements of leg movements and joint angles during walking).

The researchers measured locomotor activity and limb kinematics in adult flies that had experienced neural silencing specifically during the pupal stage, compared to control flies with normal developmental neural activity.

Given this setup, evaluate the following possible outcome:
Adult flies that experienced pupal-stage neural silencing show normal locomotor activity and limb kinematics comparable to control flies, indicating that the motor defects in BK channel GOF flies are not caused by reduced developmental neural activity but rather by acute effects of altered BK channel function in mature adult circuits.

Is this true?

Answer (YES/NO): NO